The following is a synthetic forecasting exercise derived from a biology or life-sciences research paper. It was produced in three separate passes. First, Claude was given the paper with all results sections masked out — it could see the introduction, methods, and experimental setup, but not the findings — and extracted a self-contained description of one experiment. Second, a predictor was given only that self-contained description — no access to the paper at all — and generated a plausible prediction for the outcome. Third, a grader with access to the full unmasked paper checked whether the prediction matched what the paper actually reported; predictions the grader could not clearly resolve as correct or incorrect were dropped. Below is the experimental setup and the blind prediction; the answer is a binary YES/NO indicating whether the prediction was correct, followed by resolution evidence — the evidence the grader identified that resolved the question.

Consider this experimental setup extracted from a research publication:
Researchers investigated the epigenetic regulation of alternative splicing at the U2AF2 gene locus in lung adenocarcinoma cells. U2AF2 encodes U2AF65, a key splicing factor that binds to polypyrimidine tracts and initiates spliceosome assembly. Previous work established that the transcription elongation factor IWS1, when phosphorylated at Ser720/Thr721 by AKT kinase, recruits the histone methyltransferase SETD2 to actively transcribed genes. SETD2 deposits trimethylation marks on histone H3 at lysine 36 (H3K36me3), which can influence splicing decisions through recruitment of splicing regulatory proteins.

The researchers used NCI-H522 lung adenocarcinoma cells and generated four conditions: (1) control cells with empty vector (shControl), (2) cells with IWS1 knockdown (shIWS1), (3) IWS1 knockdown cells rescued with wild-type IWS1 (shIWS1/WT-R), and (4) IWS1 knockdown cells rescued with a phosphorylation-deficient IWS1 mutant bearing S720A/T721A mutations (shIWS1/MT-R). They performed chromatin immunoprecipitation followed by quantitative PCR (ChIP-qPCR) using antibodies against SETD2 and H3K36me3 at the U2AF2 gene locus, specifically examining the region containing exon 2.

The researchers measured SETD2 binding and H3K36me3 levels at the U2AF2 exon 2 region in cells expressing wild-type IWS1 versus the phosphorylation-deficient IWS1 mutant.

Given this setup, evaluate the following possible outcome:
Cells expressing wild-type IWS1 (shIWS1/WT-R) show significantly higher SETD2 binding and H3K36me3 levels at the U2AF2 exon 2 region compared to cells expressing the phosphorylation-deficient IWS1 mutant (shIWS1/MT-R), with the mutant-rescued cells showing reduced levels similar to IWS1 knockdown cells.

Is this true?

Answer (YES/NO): YES